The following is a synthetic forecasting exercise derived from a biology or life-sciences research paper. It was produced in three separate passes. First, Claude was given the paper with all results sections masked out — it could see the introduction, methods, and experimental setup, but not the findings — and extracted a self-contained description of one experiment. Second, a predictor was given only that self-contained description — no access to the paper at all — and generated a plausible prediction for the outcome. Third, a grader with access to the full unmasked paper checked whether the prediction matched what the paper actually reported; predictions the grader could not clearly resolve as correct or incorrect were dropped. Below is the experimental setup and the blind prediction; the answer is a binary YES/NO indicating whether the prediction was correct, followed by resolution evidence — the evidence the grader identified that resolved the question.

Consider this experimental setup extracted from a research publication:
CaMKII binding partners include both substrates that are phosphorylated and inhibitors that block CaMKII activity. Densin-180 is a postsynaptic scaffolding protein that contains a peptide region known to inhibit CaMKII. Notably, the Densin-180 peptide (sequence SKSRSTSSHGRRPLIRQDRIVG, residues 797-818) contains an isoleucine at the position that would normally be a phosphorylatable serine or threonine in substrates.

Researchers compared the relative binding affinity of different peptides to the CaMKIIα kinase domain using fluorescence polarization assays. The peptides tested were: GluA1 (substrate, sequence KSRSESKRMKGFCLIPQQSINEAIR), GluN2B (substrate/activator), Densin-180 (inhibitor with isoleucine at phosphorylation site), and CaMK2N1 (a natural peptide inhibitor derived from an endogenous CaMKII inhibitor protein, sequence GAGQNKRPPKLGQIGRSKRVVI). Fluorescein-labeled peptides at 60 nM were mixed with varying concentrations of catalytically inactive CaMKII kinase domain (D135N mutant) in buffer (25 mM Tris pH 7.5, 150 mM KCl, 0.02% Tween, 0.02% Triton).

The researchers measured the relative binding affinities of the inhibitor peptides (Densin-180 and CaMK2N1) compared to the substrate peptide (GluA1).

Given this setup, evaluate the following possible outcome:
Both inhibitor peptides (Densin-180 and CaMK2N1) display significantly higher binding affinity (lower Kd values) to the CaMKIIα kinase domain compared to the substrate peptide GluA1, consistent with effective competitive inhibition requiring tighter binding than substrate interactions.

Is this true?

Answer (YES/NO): YES